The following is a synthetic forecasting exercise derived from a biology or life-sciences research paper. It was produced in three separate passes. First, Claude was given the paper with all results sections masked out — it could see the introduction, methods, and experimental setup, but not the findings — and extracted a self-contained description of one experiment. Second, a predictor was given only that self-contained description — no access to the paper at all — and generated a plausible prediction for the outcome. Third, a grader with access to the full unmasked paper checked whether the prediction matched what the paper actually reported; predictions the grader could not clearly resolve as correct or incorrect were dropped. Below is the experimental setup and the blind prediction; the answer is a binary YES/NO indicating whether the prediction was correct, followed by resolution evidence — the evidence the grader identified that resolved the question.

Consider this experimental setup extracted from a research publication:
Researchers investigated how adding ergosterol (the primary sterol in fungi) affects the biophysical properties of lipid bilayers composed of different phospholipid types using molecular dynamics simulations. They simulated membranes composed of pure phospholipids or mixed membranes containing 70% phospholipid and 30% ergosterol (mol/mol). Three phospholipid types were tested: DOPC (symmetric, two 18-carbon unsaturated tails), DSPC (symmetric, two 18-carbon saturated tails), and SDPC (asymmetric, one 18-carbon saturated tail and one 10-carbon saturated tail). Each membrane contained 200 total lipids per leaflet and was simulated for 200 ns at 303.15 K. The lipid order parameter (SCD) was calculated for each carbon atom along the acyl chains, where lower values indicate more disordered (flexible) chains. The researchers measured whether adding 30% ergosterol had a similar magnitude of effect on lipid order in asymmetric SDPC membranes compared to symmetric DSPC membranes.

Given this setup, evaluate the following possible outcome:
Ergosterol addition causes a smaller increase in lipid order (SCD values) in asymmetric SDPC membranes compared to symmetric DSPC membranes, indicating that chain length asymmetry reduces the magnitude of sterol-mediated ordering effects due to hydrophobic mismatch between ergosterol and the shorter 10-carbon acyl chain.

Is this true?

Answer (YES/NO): YES